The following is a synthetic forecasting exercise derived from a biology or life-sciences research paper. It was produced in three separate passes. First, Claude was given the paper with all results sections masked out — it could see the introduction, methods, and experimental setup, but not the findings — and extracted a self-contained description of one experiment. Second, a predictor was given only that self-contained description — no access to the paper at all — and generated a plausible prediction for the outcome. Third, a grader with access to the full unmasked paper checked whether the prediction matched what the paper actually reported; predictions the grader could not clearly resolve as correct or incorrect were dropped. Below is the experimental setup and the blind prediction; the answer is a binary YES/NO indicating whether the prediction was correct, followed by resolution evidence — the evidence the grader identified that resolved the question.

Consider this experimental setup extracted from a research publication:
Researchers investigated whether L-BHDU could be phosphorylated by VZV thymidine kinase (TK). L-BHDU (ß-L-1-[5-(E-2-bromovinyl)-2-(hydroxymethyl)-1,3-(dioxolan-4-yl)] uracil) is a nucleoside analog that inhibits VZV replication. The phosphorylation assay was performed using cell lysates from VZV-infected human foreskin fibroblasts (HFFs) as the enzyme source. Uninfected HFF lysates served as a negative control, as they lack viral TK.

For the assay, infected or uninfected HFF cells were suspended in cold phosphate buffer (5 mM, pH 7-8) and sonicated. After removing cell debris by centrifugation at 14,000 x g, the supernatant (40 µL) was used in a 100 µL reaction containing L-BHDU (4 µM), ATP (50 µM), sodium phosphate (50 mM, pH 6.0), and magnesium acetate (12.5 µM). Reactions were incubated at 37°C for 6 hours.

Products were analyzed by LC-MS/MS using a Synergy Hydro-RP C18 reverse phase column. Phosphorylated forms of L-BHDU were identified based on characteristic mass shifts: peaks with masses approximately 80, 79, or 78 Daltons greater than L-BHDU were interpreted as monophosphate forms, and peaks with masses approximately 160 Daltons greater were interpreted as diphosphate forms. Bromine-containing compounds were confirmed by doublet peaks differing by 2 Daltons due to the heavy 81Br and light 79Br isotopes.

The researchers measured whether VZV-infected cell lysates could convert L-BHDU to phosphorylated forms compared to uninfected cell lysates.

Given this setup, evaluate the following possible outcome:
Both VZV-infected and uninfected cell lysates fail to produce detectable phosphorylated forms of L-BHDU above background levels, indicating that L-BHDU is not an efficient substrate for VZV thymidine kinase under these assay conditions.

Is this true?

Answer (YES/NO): NO